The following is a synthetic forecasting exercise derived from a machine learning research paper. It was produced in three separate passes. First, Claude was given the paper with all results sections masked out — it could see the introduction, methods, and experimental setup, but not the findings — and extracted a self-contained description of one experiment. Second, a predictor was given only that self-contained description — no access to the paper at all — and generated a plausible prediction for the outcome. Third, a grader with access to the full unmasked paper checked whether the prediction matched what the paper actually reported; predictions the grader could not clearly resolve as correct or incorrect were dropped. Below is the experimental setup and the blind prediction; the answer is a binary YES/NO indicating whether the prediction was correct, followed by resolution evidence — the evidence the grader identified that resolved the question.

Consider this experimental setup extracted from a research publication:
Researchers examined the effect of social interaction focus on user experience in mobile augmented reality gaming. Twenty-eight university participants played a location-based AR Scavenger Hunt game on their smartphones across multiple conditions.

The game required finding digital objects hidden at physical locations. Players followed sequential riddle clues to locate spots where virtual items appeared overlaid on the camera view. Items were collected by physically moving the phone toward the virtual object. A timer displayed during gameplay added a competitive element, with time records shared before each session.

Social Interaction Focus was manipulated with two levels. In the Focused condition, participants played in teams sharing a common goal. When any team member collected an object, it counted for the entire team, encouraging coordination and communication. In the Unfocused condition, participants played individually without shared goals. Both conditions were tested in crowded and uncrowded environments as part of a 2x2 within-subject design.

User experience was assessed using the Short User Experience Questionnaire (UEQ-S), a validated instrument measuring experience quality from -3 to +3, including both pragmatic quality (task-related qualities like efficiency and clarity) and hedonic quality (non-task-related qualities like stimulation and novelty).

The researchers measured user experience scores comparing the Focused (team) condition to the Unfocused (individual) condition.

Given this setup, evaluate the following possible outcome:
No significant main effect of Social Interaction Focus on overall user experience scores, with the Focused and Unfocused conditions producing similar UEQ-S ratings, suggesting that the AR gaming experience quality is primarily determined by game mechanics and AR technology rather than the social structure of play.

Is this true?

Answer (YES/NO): YES